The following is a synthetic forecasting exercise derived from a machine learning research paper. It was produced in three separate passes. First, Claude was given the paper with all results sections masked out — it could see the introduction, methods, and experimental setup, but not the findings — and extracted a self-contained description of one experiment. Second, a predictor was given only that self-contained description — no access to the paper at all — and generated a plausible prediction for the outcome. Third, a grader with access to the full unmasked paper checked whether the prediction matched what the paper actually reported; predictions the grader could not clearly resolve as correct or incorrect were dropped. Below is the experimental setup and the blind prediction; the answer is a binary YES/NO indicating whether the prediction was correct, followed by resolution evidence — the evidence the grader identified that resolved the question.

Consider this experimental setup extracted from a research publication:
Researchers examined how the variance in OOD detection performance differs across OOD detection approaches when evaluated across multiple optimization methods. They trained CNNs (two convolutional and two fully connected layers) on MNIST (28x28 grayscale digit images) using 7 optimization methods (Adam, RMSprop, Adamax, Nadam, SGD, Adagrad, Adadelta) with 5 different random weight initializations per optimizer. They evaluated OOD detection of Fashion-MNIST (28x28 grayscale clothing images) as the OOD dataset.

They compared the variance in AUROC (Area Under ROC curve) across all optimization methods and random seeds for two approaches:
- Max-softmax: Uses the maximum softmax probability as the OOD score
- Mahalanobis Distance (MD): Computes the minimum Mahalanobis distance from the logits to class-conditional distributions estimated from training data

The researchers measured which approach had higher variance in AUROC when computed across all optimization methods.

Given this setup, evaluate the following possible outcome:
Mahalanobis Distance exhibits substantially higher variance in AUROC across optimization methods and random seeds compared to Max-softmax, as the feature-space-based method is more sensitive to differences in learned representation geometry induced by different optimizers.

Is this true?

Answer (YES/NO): YES